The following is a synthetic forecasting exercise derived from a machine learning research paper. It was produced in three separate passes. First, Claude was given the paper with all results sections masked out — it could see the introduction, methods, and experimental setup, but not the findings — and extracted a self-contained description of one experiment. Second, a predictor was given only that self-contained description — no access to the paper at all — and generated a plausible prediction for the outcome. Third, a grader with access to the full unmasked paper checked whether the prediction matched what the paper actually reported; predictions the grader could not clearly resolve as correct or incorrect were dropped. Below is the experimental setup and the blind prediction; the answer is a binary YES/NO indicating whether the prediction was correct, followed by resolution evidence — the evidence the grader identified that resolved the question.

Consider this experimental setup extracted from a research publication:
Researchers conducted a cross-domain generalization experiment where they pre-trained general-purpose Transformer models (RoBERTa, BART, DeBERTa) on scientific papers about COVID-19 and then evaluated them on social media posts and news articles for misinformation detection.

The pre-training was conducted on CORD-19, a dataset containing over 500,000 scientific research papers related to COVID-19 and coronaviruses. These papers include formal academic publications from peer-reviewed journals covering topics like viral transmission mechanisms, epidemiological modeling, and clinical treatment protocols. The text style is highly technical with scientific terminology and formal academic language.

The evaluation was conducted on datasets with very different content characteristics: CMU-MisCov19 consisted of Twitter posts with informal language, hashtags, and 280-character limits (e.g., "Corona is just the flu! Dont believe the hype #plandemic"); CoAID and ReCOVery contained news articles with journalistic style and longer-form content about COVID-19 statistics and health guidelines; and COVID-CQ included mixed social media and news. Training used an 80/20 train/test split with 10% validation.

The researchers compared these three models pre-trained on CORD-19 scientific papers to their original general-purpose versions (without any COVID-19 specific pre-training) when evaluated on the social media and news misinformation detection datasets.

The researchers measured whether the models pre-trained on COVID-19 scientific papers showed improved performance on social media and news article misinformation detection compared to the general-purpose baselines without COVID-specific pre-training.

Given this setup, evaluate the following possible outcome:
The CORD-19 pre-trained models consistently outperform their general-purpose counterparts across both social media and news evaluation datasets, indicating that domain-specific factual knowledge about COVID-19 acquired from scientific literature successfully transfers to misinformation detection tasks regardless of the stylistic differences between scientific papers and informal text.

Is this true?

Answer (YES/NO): NO